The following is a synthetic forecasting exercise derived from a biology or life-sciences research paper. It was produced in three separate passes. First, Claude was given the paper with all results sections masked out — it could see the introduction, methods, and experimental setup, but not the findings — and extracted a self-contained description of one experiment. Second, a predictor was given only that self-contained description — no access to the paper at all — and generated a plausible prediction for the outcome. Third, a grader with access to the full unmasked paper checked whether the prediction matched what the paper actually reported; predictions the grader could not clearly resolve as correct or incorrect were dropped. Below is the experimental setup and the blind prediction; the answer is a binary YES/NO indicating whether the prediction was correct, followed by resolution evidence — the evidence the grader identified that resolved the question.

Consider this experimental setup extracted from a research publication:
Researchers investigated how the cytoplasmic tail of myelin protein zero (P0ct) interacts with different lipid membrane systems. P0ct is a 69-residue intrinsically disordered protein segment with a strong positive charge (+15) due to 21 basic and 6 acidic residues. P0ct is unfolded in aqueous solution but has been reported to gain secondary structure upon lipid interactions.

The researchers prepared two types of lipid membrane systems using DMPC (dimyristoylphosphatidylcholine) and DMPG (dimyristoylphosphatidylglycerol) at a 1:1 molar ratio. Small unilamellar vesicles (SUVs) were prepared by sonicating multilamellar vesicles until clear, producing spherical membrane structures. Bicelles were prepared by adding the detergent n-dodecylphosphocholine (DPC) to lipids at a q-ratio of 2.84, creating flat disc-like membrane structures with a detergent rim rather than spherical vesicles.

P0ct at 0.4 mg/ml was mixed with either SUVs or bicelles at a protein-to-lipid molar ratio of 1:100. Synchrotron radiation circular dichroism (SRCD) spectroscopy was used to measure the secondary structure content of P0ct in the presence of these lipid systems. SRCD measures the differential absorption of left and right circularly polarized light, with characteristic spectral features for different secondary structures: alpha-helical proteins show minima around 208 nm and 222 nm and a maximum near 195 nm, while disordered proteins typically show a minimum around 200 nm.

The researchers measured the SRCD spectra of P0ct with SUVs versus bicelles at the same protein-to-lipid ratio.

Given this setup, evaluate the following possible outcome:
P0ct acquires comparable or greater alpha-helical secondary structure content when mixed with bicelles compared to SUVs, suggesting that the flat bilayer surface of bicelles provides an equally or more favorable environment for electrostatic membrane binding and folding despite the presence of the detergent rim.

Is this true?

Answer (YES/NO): YES